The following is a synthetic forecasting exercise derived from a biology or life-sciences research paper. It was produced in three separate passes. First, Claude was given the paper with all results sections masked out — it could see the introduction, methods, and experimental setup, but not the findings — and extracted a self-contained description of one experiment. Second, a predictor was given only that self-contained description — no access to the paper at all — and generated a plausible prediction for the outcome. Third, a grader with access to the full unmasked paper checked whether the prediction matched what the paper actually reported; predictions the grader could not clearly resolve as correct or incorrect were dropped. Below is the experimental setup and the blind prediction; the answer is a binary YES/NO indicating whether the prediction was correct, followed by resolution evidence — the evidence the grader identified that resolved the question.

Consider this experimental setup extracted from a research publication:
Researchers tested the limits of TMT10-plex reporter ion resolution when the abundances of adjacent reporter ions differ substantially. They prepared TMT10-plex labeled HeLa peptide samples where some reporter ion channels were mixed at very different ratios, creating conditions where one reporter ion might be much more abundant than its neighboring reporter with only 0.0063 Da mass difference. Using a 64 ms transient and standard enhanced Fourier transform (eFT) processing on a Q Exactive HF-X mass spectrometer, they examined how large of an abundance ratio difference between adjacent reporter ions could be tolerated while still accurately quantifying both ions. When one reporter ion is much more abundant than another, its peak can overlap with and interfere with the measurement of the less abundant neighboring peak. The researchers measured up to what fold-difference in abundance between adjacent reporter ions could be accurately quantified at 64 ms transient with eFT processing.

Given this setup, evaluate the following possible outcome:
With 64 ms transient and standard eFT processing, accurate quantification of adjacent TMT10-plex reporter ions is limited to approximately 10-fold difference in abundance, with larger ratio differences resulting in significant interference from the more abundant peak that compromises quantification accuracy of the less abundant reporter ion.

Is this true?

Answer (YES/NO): NO